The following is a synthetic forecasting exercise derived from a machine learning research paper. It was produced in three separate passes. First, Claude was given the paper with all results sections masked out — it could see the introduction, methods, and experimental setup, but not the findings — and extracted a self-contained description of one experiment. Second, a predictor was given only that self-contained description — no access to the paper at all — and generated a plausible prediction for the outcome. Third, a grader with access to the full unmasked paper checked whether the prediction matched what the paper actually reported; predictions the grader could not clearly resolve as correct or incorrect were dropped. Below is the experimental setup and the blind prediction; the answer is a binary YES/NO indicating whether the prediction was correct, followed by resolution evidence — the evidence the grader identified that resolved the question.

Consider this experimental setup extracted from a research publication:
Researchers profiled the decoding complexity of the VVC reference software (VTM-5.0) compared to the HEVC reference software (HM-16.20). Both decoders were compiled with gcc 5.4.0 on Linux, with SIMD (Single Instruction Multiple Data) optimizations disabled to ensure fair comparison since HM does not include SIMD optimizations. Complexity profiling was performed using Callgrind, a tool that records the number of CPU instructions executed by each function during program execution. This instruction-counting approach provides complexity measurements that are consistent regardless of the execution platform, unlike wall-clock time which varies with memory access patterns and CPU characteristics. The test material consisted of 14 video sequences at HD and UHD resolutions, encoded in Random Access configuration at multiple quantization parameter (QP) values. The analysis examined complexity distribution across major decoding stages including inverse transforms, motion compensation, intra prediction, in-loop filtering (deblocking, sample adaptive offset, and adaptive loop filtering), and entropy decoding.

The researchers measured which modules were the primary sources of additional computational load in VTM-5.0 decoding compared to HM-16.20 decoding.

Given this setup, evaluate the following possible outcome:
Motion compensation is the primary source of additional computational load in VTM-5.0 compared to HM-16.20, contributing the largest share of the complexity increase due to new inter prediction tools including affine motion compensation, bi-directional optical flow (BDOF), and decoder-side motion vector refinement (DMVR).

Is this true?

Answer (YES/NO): NO